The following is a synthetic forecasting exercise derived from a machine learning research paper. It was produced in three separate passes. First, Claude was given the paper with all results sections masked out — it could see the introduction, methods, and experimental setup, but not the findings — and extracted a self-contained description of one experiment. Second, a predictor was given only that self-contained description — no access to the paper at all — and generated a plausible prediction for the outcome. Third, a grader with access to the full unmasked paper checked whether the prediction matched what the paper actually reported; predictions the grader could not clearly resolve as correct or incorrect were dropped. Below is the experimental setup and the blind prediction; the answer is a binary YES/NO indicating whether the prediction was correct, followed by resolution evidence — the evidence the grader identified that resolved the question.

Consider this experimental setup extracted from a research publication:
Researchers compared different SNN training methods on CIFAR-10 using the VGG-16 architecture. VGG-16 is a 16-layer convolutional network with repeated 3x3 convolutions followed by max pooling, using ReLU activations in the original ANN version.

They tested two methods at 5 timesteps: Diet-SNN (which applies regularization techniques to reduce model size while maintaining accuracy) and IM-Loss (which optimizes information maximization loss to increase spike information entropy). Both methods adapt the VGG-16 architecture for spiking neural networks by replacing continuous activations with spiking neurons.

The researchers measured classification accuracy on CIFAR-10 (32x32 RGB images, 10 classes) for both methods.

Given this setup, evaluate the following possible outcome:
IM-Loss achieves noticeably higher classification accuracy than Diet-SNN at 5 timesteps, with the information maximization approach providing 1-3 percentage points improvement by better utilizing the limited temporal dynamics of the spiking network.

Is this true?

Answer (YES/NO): NO